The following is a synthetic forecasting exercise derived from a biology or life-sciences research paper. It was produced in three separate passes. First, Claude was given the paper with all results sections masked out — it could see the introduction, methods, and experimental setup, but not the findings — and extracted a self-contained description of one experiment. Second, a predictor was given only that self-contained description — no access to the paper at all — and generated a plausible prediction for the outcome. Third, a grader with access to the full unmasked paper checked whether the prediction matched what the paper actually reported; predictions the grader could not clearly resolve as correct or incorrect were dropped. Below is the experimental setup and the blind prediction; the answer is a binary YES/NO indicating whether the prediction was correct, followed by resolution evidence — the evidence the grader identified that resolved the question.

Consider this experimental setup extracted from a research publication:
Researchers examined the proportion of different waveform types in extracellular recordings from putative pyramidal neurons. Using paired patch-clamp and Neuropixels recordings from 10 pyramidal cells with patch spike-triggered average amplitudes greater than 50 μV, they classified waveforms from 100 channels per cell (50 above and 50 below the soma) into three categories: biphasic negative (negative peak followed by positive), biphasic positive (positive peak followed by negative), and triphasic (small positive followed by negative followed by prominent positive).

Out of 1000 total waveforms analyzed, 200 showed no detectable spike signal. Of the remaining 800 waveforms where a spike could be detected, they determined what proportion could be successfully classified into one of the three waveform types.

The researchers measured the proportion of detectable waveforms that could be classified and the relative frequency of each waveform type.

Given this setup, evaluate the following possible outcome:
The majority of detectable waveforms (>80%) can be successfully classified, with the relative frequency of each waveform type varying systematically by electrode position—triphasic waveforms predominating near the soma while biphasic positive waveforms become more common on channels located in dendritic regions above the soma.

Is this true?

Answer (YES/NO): NO